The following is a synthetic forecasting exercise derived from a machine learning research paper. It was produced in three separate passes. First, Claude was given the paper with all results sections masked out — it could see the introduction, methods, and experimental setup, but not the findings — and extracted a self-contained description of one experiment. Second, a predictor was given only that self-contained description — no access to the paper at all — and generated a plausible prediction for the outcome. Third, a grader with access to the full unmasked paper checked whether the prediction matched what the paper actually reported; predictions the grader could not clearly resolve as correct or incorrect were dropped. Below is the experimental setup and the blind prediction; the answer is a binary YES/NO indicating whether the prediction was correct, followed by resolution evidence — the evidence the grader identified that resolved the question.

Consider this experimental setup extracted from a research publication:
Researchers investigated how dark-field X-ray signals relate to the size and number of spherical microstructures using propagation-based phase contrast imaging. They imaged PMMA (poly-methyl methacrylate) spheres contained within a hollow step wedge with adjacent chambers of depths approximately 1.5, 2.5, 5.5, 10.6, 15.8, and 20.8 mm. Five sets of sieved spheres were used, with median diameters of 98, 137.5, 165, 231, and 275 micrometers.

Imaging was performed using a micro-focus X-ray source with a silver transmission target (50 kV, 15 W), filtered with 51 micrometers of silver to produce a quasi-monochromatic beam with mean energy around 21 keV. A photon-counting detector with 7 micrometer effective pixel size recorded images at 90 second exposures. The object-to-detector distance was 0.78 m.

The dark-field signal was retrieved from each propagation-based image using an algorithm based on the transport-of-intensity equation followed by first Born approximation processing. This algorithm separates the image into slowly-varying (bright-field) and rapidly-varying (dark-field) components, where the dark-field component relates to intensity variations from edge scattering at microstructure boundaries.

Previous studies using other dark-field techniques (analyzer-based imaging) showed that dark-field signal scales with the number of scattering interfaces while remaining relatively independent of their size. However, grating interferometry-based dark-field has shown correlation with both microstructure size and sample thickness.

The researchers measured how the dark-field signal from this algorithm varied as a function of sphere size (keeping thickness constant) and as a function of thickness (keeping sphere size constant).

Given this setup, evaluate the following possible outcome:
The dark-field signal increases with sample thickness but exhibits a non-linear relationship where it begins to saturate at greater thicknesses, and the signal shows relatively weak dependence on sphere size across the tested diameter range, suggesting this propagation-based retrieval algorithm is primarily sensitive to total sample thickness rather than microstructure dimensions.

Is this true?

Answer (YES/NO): NO